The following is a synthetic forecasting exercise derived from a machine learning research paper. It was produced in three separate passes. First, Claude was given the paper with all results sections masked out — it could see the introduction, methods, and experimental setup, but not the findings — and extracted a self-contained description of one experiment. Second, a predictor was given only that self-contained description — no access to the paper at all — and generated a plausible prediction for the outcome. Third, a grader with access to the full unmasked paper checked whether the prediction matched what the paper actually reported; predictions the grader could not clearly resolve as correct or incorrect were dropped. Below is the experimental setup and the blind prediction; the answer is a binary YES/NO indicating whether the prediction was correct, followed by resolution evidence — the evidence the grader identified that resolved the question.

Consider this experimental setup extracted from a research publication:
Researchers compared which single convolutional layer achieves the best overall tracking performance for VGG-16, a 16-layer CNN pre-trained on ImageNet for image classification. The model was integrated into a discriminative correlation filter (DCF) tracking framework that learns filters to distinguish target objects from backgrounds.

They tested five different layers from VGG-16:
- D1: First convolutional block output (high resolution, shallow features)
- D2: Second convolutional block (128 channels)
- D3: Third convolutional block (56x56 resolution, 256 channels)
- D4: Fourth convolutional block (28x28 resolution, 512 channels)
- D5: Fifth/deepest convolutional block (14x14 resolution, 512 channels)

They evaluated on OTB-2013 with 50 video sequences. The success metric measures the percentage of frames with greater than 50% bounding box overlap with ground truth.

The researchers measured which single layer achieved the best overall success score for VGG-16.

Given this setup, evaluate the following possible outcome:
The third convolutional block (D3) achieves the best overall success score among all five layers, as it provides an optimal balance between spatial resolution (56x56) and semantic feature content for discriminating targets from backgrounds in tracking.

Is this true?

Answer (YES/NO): NO